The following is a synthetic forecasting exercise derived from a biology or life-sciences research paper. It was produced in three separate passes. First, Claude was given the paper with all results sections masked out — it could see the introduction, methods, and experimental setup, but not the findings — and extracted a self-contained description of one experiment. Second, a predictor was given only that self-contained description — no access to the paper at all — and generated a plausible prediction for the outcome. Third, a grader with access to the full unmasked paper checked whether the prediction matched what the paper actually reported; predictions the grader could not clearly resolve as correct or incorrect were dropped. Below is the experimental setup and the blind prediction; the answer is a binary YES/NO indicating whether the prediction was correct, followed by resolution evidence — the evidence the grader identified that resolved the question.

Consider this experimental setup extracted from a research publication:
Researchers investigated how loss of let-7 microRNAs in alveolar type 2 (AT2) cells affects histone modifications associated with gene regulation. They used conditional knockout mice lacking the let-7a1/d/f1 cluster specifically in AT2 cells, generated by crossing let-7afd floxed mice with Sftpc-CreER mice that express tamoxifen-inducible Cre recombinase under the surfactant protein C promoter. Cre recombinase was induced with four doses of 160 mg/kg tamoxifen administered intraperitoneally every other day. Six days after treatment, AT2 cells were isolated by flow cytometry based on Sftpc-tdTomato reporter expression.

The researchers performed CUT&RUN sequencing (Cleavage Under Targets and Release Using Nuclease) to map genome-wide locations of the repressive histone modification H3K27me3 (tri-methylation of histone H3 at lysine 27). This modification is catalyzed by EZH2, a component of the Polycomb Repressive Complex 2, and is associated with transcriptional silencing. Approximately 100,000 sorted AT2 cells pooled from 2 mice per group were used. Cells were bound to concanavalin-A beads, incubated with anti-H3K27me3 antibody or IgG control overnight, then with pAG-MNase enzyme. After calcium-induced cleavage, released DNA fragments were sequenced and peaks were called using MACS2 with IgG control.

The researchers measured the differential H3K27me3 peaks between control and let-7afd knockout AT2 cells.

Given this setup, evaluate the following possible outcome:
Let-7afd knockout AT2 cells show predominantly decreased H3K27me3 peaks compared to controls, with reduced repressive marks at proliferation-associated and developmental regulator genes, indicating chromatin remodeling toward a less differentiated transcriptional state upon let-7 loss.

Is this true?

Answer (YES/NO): NO